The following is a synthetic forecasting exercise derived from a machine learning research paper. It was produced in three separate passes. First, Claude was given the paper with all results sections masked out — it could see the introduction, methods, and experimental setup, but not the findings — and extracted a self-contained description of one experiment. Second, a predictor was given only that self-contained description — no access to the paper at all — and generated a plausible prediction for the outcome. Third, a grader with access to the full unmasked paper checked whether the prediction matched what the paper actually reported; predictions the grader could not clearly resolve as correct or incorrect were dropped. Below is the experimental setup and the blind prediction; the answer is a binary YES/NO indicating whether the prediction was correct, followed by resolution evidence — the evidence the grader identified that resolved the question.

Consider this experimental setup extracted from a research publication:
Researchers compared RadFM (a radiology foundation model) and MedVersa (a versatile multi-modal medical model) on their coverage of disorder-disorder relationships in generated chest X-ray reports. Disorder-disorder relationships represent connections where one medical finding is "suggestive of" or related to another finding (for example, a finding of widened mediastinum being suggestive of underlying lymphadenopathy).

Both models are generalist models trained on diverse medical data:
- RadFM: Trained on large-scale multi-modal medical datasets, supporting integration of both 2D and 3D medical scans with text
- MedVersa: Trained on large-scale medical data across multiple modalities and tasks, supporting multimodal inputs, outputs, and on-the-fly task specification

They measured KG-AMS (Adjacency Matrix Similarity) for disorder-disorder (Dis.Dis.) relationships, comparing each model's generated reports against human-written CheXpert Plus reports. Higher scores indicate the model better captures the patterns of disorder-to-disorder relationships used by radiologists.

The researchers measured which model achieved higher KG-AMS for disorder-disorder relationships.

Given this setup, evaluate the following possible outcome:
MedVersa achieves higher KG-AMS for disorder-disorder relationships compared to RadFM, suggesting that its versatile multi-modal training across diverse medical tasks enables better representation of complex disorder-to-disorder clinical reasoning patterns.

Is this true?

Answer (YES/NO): YES